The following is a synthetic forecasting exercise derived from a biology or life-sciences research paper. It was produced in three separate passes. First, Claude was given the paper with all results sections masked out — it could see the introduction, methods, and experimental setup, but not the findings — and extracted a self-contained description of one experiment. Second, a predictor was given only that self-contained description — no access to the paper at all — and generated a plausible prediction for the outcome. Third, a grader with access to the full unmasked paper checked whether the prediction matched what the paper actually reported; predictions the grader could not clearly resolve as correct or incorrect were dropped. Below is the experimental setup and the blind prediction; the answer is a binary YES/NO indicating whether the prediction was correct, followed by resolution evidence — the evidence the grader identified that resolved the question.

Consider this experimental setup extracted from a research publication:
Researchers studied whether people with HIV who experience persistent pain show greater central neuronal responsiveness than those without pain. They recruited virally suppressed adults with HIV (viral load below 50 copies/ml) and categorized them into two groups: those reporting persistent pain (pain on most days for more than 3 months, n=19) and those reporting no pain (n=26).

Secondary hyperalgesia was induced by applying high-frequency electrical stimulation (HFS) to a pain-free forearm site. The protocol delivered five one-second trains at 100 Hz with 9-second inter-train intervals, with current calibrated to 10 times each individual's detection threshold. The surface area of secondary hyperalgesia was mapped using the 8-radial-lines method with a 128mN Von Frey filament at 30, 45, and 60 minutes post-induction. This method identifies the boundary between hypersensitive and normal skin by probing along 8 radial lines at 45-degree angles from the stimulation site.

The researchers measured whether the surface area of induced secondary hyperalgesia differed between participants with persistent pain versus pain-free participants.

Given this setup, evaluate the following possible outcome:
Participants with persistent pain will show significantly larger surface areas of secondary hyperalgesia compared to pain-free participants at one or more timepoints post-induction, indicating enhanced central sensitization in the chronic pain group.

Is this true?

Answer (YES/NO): NO